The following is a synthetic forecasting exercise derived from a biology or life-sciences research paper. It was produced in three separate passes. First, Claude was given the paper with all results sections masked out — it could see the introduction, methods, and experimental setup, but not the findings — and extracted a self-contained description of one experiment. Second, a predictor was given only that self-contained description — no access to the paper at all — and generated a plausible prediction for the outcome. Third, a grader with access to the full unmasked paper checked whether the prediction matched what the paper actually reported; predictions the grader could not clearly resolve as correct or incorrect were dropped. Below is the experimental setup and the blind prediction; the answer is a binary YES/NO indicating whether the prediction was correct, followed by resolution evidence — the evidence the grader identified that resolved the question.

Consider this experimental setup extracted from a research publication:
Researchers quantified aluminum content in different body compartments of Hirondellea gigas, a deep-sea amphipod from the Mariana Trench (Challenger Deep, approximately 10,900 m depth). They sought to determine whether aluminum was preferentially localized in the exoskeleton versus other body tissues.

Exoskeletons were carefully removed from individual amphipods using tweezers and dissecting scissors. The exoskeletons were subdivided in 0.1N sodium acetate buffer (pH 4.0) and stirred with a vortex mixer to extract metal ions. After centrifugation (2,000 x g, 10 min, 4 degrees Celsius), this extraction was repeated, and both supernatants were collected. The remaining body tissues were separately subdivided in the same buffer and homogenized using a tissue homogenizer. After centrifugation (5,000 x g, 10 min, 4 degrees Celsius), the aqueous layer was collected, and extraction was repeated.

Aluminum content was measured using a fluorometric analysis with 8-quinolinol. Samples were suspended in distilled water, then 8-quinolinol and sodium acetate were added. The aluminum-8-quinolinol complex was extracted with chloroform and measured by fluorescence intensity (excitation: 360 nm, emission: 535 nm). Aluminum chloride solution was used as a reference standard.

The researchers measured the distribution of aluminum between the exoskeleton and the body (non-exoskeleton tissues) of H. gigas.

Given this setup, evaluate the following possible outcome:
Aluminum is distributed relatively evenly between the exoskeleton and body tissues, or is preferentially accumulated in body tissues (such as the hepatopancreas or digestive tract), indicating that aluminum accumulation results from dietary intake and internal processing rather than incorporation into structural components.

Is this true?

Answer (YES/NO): NO